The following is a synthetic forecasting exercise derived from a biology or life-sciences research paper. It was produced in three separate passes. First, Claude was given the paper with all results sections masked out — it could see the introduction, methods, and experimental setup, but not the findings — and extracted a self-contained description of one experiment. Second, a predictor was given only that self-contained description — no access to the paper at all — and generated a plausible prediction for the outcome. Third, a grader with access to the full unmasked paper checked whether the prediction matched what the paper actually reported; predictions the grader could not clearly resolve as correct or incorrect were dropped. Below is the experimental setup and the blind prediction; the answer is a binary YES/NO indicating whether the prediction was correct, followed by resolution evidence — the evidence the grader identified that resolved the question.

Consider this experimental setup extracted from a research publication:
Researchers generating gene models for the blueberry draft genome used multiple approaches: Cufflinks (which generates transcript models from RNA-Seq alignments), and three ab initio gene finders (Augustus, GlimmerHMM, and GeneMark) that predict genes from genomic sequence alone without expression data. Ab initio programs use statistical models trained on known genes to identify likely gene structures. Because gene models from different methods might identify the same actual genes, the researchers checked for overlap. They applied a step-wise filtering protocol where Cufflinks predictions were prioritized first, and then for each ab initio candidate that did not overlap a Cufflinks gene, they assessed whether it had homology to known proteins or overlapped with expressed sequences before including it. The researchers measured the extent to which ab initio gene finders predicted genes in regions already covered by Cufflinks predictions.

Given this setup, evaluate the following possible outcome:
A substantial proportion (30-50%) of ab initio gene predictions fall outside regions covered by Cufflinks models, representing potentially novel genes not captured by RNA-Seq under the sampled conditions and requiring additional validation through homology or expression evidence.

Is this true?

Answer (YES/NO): NO